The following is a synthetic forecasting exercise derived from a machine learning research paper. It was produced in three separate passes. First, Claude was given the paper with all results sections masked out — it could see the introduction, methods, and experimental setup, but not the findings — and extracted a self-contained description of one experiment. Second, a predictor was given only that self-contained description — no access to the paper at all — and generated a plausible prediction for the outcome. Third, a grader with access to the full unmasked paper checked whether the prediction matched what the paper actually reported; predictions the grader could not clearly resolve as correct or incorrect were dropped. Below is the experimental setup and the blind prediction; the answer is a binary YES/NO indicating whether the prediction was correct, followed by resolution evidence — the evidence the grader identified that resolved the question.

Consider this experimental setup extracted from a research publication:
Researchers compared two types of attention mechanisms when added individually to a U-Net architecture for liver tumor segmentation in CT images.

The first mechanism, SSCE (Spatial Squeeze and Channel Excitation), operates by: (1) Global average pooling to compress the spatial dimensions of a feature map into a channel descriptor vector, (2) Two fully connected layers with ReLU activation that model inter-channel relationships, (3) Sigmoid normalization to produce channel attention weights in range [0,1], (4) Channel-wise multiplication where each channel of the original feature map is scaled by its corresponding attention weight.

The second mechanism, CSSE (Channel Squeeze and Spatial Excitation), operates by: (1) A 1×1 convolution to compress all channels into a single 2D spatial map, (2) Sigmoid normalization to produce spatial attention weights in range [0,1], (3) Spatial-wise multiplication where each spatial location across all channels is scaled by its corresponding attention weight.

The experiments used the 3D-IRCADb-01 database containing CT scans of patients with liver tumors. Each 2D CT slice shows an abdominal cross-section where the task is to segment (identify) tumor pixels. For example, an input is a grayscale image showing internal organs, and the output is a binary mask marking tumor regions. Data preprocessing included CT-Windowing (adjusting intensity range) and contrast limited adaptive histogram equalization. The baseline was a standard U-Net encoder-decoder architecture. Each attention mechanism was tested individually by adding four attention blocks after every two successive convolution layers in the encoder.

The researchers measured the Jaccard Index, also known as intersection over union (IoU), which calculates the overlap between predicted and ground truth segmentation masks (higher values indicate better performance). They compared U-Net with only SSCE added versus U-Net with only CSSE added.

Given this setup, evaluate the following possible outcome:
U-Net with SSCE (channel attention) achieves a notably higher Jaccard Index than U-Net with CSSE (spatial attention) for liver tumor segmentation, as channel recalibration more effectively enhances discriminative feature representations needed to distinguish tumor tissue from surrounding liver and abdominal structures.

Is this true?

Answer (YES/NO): NO